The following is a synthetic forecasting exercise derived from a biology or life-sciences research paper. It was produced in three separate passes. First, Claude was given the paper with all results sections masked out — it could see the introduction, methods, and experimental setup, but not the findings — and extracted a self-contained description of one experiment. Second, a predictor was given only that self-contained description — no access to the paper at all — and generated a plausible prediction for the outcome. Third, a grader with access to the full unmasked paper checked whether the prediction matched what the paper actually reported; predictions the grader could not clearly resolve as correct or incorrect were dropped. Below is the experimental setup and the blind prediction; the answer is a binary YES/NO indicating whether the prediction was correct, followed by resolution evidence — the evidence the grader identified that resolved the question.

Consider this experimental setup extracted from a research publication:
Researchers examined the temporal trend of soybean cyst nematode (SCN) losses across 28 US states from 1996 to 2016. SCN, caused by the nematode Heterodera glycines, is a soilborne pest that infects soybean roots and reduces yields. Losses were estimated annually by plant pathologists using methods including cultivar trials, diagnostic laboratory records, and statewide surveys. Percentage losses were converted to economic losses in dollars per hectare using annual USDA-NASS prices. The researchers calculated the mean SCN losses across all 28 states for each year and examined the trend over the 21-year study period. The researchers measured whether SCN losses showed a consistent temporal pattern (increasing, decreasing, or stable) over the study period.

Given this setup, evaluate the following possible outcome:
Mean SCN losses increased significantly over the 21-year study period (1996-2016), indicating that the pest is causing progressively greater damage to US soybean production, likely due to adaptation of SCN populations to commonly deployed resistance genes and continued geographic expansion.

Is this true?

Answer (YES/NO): NO